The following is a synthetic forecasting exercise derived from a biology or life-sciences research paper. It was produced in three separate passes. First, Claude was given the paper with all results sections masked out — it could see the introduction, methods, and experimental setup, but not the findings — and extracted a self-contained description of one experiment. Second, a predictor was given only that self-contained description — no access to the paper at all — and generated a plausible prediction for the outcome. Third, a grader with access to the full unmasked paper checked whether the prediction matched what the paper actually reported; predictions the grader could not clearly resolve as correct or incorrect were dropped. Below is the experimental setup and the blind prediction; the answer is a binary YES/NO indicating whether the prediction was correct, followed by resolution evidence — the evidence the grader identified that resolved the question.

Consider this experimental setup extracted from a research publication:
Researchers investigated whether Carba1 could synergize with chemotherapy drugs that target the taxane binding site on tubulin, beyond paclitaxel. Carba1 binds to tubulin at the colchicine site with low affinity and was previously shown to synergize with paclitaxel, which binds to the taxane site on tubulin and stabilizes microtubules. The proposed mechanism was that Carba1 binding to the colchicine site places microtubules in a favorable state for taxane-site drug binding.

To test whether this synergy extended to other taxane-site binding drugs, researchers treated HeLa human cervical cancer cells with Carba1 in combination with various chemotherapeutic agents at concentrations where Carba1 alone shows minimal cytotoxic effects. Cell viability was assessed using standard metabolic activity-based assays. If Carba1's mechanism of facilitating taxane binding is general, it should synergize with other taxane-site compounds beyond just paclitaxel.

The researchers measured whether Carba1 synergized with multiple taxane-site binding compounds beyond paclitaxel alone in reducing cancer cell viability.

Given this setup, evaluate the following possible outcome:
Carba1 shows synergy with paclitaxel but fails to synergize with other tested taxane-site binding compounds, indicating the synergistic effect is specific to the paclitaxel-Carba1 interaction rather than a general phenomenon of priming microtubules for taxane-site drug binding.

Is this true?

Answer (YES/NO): NO